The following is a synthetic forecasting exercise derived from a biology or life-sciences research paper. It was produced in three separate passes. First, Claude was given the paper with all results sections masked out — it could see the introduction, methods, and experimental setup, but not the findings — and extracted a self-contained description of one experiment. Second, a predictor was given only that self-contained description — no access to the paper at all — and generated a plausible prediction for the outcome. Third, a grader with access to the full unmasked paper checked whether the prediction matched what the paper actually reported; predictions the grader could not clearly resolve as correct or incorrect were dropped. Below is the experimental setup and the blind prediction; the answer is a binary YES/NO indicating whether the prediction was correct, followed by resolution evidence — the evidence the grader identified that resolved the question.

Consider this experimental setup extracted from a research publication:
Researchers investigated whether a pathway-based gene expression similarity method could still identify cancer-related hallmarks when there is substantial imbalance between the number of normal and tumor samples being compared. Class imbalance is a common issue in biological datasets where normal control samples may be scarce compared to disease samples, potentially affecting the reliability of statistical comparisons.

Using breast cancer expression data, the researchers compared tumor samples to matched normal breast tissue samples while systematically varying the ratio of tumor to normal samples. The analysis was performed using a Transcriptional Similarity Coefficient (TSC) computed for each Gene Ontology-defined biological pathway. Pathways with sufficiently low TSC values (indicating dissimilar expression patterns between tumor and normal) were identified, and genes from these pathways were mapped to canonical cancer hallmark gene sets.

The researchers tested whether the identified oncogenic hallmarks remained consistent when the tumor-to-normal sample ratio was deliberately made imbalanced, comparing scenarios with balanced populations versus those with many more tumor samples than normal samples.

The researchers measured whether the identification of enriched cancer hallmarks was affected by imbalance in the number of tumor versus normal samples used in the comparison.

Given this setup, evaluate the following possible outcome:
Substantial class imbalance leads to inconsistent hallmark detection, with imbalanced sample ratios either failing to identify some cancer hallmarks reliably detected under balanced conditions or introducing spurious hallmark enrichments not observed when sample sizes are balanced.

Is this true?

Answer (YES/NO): NO